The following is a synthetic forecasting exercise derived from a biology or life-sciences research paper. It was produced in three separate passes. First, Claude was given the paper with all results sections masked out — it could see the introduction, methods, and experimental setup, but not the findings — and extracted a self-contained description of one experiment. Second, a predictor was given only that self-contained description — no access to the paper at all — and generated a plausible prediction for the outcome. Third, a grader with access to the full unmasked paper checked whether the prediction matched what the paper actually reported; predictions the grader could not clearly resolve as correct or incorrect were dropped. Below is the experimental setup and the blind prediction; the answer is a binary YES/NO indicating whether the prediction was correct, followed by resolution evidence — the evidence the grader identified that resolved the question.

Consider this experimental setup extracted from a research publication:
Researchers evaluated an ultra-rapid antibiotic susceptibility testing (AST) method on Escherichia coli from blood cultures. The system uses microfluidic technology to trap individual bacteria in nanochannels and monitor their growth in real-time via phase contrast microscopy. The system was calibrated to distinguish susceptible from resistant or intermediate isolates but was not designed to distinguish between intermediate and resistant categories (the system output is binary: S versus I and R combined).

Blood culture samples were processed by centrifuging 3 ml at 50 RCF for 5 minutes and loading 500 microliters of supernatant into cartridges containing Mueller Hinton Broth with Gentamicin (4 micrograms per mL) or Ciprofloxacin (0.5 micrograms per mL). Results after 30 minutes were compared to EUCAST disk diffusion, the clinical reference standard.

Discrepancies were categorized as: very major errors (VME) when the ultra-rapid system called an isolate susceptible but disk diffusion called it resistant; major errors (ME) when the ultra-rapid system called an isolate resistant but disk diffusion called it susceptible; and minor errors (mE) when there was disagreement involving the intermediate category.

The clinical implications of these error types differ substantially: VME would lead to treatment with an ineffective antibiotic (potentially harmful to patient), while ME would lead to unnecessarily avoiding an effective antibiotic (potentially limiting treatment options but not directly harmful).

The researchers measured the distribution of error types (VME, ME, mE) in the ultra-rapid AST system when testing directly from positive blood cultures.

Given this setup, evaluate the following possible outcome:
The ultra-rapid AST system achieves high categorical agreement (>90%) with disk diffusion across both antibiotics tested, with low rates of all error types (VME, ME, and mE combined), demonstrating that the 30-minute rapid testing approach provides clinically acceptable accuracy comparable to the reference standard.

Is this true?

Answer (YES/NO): NO